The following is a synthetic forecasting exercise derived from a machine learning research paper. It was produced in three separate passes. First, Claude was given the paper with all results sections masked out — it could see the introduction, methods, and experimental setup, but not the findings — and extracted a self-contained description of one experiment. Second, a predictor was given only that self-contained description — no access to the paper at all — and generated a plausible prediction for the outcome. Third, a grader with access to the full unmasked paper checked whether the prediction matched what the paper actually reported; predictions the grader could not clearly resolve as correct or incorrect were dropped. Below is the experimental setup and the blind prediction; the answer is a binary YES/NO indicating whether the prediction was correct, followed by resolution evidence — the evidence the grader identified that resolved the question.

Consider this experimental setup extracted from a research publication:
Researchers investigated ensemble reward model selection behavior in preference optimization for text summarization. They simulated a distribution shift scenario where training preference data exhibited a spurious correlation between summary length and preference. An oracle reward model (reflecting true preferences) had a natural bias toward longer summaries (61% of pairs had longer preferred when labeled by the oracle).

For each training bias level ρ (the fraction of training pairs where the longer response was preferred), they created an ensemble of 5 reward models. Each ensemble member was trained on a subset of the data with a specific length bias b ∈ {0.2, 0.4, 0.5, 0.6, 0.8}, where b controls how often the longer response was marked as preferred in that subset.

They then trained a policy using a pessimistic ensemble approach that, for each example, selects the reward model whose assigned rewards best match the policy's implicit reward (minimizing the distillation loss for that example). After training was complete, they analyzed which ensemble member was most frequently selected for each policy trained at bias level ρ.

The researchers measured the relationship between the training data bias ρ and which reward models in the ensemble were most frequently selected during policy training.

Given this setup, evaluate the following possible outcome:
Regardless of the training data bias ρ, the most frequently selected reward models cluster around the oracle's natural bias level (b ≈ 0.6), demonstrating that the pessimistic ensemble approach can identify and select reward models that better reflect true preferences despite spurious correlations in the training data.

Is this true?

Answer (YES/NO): NO